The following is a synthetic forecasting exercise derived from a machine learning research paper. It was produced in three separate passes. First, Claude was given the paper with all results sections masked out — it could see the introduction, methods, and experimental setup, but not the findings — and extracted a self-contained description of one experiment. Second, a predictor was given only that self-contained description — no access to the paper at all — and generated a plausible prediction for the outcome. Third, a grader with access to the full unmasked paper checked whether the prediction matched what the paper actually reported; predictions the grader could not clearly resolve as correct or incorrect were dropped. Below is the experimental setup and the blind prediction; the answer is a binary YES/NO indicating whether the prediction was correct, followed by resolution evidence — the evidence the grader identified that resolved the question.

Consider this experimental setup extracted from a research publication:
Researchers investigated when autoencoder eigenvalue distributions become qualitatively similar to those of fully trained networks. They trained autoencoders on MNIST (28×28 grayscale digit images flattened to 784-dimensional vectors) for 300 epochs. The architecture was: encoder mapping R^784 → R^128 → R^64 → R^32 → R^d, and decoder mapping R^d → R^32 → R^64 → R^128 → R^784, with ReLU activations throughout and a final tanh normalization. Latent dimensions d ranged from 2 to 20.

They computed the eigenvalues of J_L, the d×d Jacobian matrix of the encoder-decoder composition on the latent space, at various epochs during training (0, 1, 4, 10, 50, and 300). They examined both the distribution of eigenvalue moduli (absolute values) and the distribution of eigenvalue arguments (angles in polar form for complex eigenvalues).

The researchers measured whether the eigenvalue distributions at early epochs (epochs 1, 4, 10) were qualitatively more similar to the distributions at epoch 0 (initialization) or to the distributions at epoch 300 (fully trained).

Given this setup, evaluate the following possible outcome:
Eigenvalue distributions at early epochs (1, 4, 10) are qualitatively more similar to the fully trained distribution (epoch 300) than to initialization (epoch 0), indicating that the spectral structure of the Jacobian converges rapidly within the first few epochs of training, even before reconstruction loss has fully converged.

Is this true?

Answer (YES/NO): YES